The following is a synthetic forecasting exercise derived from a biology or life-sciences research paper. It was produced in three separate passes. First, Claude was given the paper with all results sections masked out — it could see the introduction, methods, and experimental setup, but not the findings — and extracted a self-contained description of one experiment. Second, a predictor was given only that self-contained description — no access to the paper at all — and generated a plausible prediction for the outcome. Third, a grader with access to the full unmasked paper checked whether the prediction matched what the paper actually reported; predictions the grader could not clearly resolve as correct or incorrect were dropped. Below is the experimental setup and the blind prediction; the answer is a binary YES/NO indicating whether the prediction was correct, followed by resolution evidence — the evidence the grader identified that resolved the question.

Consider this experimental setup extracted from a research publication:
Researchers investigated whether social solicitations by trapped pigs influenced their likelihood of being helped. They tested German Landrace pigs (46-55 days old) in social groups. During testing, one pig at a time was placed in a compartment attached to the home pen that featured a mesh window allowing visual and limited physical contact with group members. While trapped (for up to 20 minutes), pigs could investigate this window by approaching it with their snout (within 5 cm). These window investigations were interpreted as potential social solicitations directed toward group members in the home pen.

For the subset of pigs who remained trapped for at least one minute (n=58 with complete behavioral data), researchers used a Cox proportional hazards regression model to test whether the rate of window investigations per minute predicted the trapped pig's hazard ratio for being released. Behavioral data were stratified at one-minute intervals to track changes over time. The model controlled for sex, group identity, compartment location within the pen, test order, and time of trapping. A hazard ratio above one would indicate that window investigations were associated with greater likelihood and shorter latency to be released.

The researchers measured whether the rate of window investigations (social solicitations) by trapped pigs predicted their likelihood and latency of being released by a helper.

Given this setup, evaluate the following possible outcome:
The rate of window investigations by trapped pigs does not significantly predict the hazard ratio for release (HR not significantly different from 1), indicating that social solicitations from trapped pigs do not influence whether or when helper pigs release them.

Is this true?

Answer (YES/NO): YES